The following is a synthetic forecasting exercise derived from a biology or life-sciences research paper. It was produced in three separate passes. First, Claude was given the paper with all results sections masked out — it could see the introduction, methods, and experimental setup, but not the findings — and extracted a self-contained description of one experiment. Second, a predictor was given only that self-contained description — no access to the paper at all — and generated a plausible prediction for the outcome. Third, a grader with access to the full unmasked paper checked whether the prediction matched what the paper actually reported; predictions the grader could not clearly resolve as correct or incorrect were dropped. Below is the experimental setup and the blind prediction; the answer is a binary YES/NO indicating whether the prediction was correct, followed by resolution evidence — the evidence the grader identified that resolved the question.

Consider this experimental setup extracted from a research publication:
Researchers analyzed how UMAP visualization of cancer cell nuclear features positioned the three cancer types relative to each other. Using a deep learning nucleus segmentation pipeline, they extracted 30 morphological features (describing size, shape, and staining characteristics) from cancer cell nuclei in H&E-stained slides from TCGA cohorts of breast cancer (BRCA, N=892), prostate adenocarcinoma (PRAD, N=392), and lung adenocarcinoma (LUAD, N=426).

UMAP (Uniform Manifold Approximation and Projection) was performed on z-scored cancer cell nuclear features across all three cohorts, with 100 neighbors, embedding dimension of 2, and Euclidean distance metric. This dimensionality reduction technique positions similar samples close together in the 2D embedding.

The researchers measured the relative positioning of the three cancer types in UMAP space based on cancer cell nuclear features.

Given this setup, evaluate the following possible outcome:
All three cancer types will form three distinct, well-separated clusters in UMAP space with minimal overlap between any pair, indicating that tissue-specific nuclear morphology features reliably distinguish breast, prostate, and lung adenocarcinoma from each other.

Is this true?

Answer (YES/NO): NO